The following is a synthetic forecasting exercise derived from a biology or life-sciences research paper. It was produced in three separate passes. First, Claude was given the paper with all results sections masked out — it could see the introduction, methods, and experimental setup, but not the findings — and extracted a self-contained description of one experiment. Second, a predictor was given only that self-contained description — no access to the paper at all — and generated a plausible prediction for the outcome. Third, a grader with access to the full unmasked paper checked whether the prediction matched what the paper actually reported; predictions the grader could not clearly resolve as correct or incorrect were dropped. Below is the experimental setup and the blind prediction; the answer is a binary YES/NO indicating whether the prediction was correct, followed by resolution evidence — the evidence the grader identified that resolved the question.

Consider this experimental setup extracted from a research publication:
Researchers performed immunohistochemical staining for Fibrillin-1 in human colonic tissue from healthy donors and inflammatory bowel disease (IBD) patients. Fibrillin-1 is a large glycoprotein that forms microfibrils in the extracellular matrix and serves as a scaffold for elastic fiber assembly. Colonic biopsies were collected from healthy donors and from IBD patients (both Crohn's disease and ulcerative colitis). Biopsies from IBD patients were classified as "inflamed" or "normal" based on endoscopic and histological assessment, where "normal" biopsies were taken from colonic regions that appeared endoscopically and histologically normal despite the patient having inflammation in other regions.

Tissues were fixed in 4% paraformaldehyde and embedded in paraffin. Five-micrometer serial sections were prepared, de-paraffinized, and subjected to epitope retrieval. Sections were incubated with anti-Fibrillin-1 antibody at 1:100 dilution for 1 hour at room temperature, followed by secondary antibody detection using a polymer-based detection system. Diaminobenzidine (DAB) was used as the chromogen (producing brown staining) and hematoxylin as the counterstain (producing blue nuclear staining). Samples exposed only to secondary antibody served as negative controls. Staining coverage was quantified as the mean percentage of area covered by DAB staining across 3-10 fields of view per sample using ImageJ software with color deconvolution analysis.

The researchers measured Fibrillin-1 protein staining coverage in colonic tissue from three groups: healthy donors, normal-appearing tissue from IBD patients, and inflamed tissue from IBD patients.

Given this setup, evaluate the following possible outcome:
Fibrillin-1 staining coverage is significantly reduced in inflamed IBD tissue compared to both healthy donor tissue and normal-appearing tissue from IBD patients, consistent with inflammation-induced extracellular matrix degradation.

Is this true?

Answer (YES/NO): NO